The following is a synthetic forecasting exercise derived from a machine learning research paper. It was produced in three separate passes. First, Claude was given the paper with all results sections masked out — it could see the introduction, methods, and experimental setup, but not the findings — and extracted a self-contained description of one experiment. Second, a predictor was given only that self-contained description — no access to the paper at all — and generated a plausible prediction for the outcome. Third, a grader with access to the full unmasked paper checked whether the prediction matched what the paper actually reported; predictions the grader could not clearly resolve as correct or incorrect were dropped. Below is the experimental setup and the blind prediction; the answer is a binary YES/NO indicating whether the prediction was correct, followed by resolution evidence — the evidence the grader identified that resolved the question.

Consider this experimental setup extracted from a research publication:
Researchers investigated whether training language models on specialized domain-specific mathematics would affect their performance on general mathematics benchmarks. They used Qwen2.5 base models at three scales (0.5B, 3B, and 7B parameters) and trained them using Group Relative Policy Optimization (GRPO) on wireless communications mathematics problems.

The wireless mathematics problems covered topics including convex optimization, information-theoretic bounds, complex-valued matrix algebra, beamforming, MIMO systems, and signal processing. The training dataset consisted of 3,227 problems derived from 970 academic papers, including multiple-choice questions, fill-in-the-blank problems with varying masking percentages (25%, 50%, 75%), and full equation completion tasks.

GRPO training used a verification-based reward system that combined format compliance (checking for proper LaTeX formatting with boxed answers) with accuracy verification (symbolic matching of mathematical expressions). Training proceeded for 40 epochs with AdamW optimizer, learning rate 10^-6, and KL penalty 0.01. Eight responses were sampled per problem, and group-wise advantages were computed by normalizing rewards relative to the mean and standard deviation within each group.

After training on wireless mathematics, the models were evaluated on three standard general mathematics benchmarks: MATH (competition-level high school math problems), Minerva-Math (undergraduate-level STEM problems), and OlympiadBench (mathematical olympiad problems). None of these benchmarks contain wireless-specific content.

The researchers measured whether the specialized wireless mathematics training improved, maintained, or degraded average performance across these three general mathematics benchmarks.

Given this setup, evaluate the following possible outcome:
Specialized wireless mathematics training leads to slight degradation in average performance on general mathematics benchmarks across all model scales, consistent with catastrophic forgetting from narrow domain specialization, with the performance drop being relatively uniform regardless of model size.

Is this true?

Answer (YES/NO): NO